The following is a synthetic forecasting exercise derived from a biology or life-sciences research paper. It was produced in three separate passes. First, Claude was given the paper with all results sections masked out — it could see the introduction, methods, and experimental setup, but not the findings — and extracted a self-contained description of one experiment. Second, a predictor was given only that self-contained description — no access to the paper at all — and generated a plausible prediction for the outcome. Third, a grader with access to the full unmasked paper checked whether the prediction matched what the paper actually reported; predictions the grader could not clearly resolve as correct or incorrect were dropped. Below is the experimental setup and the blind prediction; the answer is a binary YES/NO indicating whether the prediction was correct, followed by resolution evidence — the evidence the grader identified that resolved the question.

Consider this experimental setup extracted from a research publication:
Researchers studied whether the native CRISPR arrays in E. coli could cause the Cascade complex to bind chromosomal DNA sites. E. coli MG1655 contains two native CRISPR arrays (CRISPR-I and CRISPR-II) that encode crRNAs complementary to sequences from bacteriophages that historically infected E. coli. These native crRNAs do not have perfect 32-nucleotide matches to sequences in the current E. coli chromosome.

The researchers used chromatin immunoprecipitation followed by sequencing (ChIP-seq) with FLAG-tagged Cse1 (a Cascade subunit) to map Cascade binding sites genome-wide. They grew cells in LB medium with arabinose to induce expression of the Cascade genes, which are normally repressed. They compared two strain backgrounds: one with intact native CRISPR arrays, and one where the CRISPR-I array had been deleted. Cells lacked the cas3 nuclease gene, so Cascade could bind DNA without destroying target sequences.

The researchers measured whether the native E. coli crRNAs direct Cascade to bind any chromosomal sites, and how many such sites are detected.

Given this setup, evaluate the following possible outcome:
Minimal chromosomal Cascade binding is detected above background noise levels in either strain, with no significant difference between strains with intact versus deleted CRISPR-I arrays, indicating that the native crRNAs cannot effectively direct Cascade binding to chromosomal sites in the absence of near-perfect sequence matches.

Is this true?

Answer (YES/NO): NO